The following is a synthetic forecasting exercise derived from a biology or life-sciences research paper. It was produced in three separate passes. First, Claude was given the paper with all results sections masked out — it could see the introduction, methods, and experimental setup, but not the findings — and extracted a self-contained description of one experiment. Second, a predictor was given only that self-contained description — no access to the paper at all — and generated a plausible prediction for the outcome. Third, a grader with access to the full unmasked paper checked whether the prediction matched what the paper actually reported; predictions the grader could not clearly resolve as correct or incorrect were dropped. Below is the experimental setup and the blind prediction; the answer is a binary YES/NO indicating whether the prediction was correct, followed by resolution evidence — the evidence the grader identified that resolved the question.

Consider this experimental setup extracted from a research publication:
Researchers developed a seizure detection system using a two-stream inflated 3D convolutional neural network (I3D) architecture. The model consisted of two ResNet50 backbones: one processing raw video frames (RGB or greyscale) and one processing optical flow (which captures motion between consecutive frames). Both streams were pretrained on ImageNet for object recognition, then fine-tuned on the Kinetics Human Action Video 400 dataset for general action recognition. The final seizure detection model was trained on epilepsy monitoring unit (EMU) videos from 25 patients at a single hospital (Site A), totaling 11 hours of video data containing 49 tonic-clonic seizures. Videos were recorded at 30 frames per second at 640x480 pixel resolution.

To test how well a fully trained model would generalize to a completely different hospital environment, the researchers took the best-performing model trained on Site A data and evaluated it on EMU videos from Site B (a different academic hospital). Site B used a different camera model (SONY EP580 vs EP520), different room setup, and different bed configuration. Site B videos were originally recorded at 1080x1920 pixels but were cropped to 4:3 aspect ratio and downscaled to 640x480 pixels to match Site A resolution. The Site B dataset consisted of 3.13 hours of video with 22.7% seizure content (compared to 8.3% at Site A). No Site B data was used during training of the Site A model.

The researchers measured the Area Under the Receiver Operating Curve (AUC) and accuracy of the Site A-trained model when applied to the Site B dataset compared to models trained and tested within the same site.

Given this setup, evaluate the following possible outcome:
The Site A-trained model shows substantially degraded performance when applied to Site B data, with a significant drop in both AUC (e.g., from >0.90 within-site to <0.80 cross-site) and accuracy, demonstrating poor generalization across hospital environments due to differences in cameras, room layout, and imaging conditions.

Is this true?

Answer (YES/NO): NO